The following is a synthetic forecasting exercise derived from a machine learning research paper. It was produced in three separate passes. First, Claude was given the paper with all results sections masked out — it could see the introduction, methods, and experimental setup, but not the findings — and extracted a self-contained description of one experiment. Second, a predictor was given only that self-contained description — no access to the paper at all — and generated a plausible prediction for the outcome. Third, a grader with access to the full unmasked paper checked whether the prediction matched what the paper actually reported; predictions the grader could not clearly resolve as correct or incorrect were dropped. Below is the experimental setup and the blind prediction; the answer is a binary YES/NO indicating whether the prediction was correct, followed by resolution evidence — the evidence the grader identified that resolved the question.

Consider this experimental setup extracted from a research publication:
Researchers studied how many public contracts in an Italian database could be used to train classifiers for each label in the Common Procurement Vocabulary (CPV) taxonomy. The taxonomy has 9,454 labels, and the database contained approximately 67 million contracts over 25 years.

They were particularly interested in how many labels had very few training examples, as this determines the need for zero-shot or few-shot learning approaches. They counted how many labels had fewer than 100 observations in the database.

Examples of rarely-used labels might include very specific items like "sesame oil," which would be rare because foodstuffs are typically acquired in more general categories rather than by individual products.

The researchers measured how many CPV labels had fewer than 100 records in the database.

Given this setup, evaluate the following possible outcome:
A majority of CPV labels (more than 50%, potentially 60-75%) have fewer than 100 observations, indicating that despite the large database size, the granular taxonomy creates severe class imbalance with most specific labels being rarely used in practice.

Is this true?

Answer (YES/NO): YES